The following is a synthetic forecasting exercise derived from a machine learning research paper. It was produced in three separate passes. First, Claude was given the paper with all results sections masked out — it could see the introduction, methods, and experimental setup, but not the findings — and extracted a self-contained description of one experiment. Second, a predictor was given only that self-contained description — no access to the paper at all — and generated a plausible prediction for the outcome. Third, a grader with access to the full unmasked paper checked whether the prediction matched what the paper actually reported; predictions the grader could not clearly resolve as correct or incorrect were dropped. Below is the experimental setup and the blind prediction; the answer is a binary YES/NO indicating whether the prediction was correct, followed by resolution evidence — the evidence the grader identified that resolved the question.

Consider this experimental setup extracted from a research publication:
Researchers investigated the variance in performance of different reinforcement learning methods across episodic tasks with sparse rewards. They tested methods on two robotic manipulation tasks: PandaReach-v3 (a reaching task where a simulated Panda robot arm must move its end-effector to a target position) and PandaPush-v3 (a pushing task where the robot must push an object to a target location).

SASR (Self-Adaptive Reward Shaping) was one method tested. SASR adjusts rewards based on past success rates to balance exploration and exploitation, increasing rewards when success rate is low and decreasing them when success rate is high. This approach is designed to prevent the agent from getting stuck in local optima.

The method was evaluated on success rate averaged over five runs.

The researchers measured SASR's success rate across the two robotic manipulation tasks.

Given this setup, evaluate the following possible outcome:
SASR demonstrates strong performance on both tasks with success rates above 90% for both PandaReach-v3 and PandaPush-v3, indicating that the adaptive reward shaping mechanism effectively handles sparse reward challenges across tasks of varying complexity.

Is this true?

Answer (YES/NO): NO